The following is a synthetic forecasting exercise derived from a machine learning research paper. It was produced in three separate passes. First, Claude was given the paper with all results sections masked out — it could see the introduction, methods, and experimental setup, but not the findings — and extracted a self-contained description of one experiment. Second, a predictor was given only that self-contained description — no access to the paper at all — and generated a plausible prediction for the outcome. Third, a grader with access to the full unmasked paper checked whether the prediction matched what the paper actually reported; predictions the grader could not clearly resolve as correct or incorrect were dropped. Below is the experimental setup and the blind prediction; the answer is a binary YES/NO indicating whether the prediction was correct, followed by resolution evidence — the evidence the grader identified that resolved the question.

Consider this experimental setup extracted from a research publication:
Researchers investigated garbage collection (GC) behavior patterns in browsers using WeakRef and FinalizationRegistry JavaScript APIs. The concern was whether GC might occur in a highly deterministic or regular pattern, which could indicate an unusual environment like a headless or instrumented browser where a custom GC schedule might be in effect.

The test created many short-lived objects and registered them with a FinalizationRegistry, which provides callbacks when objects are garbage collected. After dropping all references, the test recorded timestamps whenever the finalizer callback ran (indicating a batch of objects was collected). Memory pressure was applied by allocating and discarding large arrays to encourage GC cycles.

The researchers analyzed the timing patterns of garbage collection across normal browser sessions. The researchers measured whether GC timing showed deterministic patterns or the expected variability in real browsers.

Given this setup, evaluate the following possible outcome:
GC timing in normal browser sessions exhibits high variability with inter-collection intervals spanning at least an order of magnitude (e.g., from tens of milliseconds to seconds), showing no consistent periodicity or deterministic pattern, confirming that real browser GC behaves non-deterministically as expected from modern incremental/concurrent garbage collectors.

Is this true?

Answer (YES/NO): NO